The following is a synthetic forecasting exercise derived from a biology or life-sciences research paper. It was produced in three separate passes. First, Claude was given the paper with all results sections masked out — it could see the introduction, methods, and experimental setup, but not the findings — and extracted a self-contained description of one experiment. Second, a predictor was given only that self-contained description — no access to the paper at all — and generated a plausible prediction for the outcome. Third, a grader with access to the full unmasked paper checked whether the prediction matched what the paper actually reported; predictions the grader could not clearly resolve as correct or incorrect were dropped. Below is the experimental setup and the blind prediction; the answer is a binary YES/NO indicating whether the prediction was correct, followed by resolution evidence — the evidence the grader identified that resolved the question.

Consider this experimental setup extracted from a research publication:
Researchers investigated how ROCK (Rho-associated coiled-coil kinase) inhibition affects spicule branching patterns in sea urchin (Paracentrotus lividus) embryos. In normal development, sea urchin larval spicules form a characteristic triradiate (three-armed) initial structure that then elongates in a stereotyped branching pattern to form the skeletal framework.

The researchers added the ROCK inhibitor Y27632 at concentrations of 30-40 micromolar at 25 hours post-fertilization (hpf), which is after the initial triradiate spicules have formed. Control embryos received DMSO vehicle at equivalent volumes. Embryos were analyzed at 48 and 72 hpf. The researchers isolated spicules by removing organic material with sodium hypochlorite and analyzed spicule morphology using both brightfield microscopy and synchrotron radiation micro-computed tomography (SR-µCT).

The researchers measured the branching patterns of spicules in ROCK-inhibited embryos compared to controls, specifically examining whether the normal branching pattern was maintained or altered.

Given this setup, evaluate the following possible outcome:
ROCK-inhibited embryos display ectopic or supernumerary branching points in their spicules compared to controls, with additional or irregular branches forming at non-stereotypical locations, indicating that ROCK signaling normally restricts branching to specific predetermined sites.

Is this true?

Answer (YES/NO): YES